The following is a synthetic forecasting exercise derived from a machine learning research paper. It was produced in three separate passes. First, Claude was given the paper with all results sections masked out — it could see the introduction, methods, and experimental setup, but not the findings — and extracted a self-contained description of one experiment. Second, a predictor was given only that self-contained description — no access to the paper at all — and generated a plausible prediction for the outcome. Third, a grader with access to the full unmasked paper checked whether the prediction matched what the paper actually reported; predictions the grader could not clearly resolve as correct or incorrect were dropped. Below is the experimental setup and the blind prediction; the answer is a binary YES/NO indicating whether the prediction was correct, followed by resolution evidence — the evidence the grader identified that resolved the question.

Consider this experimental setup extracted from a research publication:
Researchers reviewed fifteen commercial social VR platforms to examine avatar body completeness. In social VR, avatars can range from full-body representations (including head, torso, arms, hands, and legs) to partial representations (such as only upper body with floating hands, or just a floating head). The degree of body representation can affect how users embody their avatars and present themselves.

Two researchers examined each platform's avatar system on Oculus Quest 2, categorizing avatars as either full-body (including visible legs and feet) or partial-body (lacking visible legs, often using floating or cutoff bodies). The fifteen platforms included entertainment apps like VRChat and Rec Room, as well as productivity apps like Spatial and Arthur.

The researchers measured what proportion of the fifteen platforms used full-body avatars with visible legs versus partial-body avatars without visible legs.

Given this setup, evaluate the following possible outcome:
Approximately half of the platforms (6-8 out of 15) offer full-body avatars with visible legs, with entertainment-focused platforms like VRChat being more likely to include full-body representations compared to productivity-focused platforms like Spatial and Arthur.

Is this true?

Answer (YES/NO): NO